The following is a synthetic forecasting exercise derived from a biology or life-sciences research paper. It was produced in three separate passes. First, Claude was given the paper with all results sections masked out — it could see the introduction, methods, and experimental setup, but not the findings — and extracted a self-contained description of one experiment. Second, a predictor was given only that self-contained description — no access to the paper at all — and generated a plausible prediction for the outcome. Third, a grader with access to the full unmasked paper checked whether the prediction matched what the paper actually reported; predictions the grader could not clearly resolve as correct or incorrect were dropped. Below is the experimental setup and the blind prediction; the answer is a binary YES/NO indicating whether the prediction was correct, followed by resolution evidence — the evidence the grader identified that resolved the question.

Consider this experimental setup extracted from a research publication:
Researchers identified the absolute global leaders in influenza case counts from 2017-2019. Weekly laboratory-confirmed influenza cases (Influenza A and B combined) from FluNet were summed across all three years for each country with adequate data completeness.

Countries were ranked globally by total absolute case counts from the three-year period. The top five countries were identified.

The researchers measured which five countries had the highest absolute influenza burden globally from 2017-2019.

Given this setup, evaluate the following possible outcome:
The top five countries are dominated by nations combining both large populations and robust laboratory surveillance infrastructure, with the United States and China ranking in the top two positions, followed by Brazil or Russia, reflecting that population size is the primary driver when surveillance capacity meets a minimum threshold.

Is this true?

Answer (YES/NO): NO